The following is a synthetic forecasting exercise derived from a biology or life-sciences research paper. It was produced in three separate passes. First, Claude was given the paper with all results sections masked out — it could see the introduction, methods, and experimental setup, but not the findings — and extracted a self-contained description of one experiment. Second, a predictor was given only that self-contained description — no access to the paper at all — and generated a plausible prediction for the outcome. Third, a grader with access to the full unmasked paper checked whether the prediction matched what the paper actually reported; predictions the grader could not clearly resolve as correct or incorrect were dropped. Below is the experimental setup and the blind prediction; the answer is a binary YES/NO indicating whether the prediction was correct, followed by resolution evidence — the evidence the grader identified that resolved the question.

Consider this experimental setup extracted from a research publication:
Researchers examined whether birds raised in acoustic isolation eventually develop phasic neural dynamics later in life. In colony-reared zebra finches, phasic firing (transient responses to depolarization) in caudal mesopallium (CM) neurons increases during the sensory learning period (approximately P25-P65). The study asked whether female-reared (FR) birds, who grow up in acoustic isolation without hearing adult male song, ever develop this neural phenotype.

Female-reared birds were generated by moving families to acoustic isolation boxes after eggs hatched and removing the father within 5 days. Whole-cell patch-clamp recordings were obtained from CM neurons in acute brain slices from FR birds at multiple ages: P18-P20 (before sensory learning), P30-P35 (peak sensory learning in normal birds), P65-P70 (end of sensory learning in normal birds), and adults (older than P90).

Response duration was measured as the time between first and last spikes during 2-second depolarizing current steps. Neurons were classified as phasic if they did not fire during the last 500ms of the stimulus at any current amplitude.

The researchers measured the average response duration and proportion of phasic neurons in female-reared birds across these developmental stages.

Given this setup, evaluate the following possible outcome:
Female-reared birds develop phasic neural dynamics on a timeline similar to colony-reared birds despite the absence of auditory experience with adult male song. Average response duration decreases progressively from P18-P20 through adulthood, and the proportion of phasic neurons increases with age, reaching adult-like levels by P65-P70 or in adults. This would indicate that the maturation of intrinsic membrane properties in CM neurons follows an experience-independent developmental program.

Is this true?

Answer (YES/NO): NO